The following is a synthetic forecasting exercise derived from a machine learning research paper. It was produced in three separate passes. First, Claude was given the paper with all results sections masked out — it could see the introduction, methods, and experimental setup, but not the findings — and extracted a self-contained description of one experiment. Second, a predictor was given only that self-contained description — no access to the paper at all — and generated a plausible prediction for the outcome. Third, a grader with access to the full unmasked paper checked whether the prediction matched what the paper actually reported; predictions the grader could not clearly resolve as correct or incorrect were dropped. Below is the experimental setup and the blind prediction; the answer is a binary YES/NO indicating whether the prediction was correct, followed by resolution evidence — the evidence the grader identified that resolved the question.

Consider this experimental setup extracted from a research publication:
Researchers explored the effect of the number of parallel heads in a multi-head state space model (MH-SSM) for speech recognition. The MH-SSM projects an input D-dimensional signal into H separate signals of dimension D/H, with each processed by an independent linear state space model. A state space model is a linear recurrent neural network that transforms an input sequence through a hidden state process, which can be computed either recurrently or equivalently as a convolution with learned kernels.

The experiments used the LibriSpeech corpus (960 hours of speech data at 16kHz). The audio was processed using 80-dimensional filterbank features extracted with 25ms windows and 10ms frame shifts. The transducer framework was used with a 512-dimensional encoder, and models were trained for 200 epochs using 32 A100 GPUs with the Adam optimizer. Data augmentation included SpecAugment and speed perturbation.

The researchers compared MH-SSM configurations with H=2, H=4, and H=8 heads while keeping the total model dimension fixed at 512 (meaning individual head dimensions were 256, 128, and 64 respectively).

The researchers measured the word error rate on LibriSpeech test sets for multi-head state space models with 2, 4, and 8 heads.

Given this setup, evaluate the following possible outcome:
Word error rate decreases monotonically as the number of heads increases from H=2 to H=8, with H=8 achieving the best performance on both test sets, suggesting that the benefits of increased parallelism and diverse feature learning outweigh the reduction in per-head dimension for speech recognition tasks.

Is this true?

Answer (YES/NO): NO